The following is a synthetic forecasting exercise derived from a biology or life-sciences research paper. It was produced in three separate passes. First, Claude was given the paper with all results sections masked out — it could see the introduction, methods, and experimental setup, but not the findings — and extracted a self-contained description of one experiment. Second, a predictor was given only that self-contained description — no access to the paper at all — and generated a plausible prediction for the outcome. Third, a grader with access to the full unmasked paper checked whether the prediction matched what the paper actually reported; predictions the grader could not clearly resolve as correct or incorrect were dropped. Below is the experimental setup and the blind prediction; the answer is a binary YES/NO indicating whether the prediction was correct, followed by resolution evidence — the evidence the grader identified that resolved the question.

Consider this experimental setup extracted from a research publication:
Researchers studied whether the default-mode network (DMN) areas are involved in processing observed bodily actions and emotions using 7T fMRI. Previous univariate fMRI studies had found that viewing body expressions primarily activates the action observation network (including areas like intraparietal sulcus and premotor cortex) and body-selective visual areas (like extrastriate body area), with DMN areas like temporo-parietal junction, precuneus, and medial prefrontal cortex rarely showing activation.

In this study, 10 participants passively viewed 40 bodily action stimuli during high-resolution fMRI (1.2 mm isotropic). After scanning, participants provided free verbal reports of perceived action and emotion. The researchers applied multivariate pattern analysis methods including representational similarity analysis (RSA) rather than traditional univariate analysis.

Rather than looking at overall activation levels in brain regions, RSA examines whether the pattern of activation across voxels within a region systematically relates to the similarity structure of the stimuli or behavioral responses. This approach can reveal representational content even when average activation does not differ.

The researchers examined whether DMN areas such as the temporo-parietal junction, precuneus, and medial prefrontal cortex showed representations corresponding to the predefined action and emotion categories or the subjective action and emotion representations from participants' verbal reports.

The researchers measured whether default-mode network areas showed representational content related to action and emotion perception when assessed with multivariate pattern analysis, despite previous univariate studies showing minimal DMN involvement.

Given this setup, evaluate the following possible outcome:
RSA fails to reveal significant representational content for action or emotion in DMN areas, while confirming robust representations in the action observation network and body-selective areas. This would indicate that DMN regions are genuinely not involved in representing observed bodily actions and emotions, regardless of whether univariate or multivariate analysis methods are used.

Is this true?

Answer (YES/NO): NO